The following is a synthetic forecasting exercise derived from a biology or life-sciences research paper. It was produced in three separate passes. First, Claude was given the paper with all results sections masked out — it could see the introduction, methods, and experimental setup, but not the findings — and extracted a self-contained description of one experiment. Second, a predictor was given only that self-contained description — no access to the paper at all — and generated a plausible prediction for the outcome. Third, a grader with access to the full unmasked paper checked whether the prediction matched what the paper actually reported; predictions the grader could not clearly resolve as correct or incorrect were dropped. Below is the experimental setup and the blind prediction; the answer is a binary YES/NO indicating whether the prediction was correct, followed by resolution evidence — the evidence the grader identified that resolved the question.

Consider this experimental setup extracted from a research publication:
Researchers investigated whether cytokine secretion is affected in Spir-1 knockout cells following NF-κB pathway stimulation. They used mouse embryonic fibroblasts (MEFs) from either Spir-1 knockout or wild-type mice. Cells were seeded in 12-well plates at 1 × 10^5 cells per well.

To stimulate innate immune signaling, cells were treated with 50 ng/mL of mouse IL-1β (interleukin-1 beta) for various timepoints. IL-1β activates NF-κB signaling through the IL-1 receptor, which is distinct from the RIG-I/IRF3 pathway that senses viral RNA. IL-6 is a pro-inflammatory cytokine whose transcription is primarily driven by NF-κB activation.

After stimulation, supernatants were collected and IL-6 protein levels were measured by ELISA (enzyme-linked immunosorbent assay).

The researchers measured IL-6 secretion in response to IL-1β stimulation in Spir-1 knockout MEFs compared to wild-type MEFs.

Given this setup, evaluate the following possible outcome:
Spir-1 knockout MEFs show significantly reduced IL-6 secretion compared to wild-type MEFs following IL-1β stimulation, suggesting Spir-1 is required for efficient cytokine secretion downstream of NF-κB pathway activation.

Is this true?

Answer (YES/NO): NO